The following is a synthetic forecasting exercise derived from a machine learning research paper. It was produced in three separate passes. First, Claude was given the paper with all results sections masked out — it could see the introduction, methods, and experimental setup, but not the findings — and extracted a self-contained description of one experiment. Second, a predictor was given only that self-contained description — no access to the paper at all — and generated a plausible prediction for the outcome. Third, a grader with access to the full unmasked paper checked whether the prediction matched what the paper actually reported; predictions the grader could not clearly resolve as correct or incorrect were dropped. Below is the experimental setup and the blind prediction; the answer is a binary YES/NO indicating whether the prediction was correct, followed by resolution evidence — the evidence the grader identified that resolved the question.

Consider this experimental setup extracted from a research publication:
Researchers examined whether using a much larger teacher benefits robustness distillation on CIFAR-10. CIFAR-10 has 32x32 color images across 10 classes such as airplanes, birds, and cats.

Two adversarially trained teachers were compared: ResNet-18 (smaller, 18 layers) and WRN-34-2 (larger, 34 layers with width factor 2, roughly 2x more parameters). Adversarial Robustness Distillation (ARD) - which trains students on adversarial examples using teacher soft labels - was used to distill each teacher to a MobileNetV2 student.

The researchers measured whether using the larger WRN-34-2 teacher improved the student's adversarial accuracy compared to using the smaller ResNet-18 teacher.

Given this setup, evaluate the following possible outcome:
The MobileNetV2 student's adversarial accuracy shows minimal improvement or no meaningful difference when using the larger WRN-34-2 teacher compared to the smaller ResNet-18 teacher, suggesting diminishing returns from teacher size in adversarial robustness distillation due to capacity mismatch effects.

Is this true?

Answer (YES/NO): NO